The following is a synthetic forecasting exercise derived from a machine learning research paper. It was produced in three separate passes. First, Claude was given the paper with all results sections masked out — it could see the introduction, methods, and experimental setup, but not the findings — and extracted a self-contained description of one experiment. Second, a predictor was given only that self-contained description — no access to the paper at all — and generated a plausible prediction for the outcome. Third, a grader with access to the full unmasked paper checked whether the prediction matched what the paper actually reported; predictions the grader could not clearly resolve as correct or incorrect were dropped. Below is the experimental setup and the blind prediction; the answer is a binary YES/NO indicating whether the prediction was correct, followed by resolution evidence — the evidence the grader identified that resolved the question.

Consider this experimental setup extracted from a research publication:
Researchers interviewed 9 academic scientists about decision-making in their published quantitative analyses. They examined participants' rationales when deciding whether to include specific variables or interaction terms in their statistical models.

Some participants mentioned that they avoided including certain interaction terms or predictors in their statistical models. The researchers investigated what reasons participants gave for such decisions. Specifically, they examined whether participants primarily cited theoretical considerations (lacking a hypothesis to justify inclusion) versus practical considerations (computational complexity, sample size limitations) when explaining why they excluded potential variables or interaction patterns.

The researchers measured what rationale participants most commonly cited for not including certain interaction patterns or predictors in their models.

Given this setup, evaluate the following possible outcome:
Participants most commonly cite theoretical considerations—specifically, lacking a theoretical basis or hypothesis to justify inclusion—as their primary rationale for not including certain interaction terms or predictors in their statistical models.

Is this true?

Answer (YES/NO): YES